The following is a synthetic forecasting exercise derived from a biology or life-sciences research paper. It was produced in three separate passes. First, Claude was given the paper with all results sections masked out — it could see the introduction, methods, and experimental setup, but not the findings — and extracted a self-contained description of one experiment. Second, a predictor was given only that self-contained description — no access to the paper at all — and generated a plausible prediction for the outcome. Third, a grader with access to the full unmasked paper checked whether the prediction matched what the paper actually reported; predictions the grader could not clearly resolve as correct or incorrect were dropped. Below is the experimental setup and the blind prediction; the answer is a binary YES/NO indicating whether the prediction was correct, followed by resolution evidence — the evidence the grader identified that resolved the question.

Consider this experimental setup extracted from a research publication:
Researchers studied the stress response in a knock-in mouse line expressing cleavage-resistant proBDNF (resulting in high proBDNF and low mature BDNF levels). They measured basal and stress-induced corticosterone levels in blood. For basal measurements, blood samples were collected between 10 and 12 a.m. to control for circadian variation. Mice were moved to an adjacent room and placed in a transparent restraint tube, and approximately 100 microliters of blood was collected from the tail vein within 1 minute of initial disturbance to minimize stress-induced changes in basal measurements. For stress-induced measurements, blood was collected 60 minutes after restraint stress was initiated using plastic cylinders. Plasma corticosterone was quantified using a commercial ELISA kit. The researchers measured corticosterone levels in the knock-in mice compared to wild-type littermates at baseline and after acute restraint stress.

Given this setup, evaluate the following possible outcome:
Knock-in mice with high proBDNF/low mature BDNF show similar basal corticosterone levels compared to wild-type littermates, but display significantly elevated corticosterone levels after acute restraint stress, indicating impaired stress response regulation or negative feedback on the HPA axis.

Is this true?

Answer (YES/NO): NO